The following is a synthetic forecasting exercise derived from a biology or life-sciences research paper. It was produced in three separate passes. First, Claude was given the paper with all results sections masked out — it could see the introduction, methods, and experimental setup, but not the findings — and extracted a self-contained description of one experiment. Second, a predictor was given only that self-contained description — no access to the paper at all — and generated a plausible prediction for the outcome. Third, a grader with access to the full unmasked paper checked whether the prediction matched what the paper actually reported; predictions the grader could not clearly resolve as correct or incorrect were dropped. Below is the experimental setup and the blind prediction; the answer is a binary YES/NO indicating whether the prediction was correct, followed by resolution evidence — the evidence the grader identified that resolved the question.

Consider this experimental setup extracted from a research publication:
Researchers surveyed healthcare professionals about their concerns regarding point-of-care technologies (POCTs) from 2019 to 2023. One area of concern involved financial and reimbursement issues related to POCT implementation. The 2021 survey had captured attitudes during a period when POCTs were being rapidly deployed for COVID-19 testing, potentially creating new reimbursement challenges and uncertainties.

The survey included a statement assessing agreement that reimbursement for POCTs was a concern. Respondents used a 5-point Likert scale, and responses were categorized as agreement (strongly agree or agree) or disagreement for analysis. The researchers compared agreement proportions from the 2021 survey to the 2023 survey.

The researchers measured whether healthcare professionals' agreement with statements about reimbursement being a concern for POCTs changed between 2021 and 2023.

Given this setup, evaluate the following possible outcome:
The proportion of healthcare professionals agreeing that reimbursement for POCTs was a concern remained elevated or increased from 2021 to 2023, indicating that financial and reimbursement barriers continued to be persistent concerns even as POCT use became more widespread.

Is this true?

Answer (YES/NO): NO